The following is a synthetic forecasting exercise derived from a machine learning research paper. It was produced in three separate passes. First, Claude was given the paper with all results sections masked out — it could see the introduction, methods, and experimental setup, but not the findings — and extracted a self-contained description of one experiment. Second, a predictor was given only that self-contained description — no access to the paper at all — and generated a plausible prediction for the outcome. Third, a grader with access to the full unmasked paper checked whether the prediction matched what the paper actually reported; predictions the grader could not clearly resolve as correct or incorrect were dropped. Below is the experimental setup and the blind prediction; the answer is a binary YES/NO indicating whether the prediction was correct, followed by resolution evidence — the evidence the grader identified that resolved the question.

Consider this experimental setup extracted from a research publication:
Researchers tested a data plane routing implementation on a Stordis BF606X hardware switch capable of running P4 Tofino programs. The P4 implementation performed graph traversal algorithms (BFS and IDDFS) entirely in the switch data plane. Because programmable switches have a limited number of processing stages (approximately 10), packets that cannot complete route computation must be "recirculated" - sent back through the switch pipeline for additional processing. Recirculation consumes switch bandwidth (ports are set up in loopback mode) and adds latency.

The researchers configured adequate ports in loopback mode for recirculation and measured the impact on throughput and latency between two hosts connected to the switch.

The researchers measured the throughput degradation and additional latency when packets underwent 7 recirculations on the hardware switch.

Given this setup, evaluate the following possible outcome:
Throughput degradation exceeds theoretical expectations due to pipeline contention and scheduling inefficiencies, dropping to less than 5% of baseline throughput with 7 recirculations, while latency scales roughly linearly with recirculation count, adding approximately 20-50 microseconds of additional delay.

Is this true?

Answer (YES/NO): NO